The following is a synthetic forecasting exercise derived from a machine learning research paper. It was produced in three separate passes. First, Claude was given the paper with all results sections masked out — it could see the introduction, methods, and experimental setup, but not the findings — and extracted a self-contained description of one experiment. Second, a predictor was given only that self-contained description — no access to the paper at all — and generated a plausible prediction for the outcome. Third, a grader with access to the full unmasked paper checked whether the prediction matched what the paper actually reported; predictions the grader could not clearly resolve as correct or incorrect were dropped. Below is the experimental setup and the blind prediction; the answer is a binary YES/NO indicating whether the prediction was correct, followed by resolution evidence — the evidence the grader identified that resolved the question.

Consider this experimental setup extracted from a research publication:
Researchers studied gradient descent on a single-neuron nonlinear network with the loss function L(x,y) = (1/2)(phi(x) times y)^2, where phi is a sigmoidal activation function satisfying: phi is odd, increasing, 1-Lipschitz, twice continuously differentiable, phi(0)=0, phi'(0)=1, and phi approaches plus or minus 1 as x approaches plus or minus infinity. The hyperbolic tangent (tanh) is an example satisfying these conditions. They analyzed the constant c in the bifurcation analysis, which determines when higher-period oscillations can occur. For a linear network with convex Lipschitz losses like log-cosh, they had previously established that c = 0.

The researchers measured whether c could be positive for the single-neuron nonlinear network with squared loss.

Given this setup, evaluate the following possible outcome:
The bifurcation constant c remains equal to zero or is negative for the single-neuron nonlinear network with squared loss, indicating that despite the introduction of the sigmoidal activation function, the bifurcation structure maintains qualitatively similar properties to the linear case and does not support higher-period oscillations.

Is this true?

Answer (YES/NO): NO